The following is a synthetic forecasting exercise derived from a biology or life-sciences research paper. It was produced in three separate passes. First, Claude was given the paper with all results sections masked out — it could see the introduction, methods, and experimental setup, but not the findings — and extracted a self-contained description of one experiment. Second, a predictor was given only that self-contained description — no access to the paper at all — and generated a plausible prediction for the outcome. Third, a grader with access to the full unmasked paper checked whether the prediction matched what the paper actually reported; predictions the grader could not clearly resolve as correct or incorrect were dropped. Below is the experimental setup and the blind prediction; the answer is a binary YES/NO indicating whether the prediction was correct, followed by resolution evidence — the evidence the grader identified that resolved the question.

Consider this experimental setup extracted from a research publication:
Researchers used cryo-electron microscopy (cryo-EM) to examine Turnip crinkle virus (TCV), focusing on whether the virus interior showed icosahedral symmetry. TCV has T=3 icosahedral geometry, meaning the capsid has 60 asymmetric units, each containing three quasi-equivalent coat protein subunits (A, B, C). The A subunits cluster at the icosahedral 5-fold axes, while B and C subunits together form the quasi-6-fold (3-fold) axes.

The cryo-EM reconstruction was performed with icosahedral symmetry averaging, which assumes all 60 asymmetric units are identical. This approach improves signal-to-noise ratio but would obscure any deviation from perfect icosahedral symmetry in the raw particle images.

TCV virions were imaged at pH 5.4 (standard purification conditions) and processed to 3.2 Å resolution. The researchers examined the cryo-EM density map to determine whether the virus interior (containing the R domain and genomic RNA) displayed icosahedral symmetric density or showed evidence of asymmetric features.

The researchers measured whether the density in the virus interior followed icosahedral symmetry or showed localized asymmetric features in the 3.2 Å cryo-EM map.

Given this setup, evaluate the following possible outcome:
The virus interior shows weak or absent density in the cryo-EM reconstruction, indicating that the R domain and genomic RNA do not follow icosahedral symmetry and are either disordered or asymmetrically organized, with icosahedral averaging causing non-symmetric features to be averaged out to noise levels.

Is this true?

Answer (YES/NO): YES